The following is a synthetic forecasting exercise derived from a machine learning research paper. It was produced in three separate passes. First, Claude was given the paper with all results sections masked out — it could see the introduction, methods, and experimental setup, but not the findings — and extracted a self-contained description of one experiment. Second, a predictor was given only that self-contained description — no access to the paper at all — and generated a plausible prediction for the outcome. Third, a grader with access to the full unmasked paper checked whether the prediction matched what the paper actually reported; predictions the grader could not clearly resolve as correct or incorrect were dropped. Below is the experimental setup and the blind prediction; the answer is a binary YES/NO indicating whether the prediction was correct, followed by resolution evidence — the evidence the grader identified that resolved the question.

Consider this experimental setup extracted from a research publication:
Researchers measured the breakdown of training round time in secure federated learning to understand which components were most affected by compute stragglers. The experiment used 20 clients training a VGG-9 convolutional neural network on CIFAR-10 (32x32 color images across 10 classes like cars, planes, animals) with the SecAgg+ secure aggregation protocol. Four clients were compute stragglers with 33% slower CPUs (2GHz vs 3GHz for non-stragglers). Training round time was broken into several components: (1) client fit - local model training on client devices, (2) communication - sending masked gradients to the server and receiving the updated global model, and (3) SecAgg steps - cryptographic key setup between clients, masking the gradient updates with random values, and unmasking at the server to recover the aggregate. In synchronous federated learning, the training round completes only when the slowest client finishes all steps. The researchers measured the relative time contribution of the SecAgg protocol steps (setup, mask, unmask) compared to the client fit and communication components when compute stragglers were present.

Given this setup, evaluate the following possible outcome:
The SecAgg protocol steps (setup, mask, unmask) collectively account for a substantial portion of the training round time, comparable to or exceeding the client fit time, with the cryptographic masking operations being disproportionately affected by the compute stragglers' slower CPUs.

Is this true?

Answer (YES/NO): NO